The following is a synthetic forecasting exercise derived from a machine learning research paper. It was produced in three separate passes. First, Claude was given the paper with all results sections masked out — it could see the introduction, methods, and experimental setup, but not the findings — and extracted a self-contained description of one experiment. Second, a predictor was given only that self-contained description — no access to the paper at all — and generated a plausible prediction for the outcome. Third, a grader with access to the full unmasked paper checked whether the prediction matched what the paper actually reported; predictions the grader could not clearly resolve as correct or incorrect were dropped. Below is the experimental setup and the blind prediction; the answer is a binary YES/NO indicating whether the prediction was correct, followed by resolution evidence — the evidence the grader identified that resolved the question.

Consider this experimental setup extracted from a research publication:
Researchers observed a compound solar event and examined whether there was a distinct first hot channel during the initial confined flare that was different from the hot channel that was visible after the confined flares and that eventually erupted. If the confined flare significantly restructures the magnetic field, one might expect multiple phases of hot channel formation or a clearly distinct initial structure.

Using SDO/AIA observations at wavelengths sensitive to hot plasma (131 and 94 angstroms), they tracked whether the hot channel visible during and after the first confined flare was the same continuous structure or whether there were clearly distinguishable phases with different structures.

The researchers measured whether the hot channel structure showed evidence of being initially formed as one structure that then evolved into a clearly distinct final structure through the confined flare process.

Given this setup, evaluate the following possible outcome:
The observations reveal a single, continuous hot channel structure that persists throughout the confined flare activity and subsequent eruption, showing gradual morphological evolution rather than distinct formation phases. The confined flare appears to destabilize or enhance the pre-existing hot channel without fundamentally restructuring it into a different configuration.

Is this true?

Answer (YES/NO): NO